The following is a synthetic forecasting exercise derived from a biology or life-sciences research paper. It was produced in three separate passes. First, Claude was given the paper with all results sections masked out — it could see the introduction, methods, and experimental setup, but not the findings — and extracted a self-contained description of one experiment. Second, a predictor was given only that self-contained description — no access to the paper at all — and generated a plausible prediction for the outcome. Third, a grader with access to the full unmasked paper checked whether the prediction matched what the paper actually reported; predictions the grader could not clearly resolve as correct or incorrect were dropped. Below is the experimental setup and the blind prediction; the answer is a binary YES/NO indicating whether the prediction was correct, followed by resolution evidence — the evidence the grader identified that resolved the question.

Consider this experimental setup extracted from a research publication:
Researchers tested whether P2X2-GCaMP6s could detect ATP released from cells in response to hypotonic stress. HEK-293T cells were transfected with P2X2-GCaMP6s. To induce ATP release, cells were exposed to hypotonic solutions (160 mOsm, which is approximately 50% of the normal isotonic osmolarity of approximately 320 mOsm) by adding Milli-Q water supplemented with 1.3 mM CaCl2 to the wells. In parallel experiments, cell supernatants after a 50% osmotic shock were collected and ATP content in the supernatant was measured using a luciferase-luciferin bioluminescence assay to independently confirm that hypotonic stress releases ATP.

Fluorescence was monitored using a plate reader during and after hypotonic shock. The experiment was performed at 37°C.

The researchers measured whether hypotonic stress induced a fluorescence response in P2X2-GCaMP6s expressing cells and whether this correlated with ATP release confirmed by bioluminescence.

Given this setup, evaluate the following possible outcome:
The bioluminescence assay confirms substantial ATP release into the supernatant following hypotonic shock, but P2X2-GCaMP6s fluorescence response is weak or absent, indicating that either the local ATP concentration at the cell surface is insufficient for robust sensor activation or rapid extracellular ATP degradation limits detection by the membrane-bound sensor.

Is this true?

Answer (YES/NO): NO